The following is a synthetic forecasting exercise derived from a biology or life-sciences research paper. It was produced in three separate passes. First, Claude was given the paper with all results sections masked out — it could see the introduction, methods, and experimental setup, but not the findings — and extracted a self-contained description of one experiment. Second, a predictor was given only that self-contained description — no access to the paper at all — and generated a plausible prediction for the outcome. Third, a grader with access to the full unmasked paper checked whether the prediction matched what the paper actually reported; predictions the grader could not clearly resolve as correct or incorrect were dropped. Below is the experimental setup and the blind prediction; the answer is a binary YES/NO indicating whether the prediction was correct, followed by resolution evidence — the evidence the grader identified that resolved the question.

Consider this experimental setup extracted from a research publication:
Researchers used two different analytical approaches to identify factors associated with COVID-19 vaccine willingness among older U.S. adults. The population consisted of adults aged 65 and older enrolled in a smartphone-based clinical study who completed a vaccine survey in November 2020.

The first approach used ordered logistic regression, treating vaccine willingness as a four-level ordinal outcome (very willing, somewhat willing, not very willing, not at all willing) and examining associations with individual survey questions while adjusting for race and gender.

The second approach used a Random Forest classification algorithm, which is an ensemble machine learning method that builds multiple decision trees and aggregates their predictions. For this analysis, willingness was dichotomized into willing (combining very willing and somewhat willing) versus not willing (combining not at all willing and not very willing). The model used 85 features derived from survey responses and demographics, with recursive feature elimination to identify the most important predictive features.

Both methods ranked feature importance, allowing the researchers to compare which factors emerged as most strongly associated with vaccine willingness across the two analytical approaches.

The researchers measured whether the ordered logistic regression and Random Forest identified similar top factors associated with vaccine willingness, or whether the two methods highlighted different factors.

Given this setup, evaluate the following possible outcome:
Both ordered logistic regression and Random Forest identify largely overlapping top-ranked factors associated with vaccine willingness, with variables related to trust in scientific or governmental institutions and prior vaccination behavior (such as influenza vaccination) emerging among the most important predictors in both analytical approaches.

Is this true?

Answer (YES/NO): NO